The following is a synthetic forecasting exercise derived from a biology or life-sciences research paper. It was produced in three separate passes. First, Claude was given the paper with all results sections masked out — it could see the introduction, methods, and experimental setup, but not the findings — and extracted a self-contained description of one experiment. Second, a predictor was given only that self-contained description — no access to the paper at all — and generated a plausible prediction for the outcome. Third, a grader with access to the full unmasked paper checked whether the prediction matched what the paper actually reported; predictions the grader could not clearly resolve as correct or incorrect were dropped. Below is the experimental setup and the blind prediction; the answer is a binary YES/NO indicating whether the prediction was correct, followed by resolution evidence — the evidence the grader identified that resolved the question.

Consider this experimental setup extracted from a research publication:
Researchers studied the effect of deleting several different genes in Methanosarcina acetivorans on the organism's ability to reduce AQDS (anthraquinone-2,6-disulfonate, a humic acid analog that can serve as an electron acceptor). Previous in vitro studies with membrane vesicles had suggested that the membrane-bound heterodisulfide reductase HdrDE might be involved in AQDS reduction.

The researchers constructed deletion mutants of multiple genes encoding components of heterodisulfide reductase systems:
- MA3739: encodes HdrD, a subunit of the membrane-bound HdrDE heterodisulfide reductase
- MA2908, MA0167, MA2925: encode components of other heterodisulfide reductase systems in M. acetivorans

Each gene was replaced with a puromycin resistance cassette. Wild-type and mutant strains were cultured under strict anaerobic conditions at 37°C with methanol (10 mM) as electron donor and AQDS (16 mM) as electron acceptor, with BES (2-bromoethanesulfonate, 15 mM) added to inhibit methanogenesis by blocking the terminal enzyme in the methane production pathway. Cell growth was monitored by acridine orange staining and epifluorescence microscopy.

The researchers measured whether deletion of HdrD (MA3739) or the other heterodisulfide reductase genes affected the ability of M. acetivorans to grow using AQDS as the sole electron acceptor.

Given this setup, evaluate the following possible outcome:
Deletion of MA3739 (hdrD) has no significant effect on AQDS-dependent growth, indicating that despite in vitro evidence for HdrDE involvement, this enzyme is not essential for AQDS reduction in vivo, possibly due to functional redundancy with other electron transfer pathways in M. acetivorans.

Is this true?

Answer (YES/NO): NO